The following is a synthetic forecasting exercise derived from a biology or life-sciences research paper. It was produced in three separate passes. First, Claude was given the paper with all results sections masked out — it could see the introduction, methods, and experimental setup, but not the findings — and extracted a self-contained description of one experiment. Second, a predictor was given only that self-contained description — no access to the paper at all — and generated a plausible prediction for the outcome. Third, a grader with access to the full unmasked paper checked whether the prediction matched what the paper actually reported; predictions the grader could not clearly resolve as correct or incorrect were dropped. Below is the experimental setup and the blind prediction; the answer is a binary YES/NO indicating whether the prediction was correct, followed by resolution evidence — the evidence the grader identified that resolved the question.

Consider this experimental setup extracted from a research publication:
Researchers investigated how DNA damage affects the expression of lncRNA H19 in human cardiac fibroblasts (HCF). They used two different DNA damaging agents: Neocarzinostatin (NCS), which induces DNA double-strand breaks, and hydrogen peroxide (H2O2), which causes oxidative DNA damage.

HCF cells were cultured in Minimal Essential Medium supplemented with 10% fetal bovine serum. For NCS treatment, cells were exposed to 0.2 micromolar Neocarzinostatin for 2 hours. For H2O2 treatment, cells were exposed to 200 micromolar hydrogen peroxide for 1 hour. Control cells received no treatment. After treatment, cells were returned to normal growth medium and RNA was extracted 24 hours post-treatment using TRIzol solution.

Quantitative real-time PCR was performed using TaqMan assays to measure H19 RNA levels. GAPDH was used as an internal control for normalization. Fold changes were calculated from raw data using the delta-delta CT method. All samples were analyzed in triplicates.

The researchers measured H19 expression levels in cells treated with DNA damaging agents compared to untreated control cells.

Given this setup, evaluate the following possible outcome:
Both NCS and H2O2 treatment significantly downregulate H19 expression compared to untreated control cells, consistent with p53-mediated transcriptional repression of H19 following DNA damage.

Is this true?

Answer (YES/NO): YES